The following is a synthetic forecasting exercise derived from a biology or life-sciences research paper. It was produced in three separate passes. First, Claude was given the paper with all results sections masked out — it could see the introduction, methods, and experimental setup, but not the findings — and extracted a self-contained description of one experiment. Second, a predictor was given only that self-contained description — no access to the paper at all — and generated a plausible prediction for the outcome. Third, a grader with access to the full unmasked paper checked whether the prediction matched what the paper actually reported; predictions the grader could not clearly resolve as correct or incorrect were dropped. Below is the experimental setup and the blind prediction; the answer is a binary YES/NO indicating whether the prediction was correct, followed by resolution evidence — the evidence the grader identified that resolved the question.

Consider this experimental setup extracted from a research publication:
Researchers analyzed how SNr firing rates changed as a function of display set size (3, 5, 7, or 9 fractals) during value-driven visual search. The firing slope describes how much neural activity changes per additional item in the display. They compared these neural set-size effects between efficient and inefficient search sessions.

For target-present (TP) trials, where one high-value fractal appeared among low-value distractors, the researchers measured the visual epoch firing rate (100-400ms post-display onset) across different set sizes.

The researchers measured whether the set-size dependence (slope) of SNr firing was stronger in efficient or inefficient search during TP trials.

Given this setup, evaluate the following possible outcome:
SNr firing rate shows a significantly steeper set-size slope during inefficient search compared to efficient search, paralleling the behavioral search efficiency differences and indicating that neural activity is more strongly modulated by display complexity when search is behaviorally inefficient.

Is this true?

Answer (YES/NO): YES